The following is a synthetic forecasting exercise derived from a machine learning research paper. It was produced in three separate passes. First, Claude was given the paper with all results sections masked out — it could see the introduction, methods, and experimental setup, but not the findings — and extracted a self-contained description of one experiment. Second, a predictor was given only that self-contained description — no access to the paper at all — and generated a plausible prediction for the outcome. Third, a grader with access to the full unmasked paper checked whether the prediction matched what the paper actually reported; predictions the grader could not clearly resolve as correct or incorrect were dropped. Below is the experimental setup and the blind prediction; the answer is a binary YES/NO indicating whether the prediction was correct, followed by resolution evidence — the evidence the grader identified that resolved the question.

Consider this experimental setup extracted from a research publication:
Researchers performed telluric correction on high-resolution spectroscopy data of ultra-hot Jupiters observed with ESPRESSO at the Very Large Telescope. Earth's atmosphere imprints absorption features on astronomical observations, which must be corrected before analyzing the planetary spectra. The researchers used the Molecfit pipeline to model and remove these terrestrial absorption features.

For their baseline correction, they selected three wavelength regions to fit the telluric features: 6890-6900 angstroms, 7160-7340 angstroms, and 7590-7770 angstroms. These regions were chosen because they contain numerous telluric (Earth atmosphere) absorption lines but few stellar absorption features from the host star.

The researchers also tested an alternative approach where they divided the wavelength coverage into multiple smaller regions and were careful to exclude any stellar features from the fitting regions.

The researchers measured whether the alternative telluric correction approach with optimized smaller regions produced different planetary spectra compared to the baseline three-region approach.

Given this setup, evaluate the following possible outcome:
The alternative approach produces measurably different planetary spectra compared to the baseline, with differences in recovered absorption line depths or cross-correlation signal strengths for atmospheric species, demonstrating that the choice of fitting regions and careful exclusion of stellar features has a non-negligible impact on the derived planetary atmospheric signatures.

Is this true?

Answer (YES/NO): NO